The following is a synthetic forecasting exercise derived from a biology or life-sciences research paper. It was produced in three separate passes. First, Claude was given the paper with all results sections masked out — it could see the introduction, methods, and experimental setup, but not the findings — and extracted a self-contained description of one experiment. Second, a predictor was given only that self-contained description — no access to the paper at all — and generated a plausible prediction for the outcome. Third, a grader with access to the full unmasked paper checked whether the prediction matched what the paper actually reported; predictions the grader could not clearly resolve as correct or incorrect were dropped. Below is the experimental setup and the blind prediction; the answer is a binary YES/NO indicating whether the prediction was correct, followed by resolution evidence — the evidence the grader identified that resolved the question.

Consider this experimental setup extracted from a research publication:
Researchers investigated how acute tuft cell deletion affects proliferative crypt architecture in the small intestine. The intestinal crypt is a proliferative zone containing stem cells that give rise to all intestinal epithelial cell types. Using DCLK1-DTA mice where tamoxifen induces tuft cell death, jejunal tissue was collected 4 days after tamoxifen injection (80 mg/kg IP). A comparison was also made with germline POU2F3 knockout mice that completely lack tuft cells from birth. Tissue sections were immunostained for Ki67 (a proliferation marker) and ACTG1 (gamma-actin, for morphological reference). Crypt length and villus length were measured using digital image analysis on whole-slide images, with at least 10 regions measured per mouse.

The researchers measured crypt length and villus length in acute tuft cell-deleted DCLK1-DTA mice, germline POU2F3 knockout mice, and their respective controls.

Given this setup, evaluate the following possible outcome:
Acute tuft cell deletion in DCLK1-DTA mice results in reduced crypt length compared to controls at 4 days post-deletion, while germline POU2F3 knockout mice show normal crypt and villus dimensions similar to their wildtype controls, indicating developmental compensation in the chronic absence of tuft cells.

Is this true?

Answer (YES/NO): YES